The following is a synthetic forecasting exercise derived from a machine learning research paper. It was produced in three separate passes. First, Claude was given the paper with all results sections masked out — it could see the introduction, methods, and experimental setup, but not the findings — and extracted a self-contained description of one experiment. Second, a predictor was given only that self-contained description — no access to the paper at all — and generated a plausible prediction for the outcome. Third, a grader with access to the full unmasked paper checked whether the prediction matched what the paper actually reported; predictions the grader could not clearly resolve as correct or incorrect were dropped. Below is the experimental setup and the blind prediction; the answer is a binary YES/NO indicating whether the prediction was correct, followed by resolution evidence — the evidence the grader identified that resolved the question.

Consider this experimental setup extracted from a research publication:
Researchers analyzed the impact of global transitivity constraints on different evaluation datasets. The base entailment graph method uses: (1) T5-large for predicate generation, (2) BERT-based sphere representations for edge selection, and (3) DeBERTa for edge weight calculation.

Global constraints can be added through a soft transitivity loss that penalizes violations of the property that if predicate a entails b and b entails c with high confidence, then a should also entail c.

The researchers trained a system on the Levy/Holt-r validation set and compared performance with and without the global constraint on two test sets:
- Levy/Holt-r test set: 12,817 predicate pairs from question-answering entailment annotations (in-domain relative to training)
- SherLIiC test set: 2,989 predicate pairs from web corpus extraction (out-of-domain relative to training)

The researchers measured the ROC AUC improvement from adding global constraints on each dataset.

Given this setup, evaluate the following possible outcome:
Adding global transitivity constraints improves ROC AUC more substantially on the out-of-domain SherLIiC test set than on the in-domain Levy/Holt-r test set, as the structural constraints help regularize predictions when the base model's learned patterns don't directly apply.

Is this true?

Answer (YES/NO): NO